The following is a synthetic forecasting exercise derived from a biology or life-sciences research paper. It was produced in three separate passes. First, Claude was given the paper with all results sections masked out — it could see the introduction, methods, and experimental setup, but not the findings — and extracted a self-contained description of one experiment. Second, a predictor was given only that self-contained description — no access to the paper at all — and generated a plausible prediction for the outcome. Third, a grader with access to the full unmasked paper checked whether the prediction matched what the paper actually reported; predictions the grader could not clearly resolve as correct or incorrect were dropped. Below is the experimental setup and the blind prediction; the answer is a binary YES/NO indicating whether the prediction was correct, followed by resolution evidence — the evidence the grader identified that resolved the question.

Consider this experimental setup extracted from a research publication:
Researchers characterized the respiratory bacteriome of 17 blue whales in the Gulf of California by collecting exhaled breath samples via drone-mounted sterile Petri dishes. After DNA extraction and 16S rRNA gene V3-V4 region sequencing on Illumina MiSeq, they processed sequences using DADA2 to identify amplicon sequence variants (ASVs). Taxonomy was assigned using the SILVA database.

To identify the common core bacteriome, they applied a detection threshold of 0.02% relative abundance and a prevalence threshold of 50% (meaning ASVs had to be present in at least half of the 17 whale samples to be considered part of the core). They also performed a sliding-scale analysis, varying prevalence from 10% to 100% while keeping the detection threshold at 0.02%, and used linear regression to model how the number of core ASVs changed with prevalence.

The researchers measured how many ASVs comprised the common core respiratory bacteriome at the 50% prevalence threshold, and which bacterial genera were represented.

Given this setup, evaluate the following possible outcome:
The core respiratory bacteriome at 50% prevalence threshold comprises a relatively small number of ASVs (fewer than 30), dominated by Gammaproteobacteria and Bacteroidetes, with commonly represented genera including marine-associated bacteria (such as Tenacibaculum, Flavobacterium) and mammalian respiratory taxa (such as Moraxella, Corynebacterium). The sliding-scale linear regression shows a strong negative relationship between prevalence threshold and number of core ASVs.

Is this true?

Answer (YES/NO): NO